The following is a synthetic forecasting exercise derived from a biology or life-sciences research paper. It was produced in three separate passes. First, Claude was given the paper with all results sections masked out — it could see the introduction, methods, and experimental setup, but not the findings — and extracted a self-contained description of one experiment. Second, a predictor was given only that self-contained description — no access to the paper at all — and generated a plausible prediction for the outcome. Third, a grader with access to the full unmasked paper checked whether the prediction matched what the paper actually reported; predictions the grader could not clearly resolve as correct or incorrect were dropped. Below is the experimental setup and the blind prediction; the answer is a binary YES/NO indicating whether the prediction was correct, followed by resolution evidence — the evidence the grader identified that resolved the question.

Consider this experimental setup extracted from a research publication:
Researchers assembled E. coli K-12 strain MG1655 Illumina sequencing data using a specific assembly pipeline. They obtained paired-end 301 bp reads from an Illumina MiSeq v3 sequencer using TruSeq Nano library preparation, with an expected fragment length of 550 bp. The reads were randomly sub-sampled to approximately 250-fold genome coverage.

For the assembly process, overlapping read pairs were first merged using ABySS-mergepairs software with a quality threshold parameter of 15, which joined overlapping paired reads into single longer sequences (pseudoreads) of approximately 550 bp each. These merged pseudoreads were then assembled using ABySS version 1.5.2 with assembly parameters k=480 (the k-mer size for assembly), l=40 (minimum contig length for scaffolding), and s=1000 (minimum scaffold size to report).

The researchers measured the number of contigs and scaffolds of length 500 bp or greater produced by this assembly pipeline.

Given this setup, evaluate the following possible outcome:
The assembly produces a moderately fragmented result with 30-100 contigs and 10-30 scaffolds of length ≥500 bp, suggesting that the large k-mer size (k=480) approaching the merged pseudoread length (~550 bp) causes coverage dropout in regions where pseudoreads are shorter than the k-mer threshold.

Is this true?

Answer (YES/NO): NO